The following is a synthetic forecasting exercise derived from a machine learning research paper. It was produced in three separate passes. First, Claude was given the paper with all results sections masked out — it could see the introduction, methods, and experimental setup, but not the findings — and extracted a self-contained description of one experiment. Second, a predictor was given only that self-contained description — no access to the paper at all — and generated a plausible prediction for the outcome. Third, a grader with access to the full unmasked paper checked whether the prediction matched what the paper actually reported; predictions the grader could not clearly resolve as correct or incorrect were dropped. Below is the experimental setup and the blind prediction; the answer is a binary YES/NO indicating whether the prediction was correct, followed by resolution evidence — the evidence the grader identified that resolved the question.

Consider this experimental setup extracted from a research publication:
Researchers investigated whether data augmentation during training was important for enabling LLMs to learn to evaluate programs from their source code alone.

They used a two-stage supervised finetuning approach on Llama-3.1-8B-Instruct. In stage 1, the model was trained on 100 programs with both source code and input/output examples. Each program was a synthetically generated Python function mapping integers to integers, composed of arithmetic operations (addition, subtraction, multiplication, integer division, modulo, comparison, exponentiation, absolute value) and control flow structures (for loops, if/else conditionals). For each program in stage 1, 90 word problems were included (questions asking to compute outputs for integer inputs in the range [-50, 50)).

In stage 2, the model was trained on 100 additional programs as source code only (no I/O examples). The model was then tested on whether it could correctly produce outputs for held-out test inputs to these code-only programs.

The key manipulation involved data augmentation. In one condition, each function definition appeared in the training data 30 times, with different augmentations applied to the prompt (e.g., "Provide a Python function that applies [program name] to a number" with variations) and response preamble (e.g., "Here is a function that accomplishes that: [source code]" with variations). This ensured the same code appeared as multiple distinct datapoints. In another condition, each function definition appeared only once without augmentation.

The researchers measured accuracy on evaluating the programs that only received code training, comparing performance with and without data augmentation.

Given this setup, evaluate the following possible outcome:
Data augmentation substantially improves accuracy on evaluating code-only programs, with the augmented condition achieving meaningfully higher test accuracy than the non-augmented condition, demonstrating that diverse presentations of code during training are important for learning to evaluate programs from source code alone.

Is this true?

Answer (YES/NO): YES